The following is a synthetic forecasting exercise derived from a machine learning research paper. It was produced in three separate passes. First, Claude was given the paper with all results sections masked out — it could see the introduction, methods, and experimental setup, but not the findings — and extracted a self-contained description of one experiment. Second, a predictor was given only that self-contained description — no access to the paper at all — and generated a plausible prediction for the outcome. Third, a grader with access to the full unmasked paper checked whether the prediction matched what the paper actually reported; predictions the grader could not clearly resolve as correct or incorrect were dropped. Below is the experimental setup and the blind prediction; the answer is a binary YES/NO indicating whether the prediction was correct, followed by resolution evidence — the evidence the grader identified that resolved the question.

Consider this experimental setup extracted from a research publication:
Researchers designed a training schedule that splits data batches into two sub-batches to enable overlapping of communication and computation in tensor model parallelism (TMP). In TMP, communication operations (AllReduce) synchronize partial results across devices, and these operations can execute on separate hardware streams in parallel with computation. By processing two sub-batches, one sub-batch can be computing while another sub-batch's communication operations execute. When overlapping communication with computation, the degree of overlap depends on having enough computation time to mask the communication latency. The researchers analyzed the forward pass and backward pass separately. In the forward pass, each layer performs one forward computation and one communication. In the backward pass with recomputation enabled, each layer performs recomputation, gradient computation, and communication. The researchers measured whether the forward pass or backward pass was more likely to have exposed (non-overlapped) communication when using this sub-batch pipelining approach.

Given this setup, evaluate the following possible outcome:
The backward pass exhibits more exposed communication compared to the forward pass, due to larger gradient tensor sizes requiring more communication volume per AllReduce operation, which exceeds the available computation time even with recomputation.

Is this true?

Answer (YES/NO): NO